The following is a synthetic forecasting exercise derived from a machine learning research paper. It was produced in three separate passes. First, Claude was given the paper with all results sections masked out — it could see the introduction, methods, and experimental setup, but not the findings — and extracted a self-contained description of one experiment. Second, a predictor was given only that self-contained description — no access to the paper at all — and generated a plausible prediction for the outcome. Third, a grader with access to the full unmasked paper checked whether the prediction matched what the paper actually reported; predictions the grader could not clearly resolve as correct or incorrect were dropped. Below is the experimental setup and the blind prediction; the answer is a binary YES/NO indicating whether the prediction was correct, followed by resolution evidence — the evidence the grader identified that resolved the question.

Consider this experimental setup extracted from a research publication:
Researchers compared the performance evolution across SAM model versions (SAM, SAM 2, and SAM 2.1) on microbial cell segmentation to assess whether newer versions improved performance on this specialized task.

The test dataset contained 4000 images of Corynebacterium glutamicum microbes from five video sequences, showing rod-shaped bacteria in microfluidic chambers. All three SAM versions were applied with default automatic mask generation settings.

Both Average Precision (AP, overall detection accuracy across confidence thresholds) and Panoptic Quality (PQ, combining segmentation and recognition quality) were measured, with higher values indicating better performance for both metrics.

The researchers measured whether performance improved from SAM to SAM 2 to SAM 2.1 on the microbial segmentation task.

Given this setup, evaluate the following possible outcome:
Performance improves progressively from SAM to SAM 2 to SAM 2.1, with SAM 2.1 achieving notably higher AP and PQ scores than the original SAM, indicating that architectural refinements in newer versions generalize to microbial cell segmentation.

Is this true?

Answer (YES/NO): NO